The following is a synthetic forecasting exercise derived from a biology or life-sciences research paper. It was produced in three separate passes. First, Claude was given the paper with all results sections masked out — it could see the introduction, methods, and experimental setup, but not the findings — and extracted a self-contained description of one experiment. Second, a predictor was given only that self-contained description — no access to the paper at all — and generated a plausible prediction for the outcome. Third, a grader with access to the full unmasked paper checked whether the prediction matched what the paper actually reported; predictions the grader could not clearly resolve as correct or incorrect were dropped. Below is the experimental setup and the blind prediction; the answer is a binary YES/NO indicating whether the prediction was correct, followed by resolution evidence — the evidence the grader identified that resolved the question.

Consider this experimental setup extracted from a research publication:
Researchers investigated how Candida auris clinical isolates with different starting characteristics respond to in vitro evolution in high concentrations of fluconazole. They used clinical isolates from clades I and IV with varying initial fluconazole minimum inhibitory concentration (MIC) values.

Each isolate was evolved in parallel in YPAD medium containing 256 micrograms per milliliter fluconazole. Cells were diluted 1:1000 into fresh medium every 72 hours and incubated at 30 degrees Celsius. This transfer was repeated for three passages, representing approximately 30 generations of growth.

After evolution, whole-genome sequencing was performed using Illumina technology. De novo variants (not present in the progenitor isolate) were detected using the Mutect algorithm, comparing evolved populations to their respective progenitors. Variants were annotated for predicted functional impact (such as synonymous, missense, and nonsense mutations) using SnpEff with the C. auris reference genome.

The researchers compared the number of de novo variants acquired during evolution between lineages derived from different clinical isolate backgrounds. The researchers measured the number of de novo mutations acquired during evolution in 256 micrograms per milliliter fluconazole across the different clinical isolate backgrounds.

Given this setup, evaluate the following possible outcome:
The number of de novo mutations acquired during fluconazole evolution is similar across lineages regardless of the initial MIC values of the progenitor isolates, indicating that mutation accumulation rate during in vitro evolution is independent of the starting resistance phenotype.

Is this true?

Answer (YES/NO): NO